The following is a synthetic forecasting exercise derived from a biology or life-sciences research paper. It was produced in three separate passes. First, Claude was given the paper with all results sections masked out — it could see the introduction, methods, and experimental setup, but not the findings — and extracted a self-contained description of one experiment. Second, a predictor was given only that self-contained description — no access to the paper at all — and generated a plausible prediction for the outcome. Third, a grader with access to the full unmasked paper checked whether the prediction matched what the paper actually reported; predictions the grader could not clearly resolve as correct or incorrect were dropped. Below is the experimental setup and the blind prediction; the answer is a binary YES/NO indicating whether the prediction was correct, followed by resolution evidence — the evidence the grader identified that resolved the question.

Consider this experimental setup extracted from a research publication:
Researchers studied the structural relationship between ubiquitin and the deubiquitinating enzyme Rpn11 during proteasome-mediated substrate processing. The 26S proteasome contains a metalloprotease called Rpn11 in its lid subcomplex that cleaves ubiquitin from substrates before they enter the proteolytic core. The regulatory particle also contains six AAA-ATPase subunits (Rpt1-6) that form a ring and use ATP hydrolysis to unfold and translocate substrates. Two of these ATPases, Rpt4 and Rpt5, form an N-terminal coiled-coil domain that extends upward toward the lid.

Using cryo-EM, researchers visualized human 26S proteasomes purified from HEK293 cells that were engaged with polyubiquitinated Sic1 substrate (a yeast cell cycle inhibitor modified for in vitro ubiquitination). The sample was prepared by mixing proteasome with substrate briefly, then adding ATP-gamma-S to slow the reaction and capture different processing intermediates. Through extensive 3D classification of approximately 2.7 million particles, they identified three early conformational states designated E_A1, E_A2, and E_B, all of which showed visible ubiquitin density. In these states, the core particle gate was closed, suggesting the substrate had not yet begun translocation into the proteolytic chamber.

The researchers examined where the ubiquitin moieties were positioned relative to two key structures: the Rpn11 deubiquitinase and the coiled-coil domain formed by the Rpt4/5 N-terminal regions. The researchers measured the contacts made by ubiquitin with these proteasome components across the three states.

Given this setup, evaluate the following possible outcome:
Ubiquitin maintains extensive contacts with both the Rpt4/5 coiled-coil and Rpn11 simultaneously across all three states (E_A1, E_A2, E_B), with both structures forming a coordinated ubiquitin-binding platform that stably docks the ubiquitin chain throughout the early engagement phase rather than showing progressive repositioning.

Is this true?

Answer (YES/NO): NO